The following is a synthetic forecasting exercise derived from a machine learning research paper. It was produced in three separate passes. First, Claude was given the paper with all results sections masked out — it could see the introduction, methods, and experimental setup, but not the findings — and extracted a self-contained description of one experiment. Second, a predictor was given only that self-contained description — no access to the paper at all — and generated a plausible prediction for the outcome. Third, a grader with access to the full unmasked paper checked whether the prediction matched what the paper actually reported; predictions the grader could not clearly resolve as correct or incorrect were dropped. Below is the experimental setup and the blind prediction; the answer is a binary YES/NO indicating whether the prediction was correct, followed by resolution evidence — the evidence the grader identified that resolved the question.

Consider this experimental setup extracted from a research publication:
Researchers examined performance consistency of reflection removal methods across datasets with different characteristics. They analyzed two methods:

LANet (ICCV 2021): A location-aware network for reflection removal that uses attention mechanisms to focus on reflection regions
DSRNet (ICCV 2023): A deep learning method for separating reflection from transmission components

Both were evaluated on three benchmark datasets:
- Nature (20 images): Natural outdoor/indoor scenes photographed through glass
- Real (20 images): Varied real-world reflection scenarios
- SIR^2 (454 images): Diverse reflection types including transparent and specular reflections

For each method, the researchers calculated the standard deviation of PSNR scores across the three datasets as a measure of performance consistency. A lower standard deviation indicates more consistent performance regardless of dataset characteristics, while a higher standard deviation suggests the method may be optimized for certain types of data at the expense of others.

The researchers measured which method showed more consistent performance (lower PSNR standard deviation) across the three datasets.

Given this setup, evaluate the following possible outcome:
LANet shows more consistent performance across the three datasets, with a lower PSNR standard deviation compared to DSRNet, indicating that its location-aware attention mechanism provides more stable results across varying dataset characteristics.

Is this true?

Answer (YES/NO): YES